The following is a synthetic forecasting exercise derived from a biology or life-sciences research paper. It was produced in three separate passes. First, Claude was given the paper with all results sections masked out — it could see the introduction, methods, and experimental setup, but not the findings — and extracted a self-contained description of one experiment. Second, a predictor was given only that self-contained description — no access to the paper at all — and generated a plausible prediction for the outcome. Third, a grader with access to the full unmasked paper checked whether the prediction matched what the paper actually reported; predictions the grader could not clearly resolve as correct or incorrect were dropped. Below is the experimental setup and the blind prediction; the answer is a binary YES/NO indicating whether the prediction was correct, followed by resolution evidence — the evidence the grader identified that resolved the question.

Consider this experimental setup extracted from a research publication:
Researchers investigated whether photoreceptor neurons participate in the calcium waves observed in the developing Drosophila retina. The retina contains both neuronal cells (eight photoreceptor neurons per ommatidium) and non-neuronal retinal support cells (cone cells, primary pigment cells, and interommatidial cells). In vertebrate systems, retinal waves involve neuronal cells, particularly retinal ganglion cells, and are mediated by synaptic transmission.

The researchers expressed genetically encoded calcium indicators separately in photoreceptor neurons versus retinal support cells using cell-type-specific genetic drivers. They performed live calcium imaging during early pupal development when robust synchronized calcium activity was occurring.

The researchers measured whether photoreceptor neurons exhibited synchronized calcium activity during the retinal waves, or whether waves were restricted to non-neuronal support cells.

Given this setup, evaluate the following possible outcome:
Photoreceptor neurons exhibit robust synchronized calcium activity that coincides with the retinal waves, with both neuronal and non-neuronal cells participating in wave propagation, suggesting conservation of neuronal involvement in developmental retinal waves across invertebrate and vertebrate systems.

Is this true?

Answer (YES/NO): NO